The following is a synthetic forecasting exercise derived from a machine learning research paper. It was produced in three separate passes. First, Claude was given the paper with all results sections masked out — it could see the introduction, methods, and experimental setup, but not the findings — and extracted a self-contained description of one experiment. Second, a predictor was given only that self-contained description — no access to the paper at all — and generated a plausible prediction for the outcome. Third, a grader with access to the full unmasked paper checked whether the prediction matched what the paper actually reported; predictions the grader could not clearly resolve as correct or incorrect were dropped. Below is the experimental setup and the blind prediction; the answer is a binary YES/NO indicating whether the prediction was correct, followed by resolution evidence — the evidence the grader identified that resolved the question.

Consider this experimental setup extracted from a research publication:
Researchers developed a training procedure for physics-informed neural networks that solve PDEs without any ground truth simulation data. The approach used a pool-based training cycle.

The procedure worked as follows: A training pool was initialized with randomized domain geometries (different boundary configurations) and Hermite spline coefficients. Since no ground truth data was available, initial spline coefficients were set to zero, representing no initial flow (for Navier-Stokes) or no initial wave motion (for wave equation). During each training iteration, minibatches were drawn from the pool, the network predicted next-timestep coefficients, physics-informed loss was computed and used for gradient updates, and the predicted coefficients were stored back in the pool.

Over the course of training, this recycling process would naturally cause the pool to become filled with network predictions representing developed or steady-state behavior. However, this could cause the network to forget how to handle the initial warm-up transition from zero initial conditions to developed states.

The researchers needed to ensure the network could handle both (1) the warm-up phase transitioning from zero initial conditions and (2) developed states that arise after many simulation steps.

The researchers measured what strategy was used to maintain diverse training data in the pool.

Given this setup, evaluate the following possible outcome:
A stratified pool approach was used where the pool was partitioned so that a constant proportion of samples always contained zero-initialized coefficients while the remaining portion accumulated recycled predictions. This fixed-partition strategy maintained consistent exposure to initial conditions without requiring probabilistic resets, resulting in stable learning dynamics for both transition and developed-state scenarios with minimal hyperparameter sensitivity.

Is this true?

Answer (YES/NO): NO